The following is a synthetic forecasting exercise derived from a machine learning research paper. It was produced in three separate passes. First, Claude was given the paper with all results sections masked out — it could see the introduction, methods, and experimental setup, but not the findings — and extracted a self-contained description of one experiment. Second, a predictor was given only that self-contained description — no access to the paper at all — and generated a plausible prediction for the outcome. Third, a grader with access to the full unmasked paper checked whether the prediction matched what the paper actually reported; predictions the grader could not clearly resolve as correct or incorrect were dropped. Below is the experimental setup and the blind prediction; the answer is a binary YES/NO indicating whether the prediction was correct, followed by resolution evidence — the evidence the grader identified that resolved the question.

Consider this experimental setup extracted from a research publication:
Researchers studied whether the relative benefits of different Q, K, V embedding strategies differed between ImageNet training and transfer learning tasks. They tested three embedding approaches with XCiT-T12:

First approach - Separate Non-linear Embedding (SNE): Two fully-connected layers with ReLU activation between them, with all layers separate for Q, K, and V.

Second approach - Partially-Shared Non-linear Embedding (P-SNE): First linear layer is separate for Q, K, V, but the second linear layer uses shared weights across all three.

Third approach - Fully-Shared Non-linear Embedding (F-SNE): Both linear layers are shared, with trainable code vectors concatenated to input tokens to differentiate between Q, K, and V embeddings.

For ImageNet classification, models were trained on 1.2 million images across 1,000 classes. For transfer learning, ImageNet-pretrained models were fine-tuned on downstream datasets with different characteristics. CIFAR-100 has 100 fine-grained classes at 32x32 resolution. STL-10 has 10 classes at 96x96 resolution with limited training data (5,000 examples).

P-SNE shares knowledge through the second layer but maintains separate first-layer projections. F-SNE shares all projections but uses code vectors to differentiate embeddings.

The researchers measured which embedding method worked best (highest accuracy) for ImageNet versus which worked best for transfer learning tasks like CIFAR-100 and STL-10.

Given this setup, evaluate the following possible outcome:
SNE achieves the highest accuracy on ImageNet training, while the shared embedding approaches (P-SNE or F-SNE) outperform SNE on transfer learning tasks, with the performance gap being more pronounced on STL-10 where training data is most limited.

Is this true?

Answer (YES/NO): NO